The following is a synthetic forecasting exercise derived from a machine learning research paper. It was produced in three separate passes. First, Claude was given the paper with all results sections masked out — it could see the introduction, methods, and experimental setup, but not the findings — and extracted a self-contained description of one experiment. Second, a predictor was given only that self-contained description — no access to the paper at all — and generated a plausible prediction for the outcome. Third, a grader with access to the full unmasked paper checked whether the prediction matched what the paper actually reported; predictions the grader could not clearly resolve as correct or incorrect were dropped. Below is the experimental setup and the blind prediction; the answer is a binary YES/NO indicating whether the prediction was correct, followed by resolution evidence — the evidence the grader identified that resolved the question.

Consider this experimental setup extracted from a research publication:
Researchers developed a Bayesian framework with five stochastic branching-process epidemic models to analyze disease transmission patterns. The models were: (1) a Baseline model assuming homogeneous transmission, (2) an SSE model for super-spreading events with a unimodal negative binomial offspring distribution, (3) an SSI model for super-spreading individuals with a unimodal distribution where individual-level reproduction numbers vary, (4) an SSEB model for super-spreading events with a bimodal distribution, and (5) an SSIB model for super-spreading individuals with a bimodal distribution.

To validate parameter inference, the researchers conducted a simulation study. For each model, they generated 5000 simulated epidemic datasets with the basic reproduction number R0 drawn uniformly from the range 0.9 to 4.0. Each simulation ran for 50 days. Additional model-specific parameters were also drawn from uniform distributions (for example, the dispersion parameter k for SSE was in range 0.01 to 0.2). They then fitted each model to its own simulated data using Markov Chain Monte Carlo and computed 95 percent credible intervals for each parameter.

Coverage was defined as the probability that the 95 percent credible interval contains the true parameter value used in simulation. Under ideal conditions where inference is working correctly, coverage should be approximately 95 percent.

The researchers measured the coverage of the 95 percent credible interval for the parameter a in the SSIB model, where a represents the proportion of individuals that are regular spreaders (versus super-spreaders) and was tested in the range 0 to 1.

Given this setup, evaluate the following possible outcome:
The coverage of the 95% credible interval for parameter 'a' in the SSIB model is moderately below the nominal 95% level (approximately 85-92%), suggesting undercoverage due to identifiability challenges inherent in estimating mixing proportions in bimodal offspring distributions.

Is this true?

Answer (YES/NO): NO